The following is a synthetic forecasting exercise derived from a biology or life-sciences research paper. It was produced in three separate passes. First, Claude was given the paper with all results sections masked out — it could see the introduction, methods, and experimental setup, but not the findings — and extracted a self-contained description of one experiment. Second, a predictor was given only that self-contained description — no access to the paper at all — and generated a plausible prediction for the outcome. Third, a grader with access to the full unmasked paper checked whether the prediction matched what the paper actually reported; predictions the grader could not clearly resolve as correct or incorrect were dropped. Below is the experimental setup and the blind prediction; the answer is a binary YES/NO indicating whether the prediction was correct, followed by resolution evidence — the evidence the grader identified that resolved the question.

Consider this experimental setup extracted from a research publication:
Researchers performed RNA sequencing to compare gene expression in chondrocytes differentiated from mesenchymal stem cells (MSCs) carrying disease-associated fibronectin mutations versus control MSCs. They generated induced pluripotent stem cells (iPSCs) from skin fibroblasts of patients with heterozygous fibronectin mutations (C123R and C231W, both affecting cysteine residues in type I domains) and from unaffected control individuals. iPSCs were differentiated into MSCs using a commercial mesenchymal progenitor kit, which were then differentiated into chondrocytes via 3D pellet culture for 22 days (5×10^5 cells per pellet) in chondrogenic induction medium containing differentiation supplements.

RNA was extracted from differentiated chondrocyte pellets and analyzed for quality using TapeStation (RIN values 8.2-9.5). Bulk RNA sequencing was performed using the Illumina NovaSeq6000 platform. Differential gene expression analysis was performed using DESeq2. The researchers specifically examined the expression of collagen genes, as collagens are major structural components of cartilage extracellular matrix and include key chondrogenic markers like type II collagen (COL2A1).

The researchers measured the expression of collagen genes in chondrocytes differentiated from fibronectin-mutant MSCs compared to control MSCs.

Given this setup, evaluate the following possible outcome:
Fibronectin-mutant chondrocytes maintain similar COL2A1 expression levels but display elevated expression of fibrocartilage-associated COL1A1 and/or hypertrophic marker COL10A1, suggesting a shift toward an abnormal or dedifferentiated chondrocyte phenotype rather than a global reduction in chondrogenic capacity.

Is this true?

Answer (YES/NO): NO